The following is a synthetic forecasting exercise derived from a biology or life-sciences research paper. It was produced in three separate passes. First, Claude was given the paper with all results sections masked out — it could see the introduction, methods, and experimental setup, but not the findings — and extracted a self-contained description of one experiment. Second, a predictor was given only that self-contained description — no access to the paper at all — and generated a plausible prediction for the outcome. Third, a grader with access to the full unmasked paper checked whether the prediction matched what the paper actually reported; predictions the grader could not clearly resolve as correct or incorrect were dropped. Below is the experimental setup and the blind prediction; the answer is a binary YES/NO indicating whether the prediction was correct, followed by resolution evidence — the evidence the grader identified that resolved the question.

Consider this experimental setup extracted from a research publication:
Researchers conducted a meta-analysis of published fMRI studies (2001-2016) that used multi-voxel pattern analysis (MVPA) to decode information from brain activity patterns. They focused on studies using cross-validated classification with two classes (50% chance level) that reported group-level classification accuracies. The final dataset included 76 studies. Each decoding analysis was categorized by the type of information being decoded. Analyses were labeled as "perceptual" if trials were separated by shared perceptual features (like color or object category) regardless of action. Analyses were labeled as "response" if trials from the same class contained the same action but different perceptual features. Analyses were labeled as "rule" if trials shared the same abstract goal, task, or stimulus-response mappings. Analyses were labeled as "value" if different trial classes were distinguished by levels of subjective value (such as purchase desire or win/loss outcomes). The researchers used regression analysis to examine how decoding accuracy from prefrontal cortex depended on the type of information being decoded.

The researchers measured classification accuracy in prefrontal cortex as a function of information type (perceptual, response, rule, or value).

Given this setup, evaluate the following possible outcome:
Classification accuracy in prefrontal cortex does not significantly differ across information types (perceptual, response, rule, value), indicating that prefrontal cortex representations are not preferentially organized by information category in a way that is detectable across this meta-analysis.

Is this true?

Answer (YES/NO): YES